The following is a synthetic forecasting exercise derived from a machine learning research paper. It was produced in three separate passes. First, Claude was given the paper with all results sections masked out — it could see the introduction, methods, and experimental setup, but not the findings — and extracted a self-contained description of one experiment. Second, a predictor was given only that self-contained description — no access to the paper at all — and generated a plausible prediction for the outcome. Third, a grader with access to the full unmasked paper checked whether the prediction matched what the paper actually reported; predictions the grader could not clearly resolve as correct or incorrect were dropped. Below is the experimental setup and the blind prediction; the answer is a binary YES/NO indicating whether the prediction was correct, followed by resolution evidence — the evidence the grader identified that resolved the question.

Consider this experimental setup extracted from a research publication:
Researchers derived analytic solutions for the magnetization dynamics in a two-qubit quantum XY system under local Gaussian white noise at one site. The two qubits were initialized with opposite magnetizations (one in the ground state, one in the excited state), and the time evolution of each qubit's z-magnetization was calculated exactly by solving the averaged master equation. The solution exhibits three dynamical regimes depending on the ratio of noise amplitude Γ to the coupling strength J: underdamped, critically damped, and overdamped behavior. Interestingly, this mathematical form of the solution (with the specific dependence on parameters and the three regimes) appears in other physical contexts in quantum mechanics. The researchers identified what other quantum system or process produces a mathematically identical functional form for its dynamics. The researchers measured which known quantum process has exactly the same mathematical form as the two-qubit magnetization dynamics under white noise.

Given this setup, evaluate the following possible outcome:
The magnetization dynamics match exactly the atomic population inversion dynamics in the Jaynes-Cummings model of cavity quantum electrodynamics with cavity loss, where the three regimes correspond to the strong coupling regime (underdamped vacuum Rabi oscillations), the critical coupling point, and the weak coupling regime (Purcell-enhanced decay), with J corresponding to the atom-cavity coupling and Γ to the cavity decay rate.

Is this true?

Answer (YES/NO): NO